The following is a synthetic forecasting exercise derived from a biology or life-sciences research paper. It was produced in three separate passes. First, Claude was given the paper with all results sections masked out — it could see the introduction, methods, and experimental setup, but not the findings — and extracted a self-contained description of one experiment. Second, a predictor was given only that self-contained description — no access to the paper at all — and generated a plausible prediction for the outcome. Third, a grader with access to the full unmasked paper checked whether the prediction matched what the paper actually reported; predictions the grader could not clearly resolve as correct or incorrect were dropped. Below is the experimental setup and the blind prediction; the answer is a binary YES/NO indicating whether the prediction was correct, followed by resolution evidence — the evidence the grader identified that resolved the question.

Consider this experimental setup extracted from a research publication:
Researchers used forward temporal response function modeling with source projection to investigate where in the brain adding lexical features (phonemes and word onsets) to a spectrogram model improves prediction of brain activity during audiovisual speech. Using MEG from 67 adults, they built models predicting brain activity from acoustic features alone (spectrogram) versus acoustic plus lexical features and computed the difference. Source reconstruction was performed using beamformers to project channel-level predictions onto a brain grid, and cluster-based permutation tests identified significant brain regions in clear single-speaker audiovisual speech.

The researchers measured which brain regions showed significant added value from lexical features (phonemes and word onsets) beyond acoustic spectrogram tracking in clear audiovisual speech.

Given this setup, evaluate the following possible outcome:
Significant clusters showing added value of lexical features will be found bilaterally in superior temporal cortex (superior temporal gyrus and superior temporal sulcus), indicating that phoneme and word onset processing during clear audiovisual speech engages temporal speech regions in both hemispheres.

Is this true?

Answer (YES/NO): YES